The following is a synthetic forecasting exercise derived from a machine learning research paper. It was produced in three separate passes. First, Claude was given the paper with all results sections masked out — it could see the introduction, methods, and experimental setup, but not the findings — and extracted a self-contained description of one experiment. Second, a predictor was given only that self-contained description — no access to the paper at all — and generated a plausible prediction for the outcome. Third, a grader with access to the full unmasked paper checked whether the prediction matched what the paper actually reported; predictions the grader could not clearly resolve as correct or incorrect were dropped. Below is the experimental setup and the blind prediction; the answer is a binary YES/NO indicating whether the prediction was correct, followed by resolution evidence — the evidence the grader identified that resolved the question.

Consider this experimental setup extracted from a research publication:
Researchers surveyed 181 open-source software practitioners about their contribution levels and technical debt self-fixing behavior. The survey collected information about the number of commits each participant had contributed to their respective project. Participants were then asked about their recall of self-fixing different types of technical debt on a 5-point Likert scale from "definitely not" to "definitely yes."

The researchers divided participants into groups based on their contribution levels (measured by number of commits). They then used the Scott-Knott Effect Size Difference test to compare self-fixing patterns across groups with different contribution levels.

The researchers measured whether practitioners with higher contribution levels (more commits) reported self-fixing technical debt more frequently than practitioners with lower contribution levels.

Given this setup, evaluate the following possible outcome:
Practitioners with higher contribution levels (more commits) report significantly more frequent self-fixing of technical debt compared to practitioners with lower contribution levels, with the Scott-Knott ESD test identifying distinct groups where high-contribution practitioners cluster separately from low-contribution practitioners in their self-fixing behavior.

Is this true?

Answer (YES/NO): NO